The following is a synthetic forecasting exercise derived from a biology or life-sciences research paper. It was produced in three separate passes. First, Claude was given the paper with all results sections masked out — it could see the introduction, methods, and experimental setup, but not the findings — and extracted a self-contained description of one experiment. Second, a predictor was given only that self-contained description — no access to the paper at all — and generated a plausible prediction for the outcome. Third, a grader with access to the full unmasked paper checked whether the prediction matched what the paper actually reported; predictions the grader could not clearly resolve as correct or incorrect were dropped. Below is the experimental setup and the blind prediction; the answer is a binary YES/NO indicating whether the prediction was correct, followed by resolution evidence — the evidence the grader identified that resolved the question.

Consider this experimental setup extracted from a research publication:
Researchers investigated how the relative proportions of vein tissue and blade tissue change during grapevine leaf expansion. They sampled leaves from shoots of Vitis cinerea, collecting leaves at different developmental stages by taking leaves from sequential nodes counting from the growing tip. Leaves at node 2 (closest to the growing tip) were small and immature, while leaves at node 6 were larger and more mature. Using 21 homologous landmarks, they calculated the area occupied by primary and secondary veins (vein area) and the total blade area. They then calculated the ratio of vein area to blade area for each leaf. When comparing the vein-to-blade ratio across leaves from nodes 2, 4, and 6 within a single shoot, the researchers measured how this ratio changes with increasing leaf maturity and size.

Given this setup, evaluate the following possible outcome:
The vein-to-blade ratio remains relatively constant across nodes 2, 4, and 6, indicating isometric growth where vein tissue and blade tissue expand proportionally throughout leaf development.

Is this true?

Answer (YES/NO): NO